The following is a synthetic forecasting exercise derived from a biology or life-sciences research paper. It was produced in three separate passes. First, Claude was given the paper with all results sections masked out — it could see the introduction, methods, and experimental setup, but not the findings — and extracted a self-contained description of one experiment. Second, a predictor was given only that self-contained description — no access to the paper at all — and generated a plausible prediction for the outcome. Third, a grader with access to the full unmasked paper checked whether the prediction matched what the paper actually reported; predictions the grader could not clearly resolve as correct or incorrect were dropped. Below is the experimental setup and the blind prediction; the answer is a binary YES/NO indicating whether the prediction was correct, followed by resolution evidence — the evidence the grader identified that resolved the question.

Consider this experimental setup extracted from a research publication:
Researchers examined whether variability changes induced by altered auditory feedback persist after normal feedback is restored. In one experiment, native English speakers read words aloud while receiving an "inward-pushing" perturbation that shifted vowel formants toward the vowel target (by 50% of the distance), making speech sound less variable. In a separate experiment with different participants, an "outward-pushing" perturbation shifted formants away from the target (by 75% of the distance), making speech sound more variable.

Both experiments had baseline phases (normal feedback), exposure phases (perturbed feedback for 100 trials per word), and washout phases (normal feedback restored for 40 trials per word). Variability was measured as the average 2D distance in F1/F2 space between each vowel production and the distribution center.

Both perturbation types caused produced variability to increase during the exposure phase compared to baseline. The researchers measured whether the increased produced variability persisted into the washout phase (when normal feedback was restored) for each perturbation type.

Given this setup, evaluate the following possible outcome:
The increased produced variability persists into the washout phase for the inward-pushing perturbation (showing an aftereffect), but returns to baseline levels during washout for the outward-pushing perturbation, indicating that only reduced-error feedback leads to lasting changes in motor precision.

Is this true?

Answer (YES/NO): YES